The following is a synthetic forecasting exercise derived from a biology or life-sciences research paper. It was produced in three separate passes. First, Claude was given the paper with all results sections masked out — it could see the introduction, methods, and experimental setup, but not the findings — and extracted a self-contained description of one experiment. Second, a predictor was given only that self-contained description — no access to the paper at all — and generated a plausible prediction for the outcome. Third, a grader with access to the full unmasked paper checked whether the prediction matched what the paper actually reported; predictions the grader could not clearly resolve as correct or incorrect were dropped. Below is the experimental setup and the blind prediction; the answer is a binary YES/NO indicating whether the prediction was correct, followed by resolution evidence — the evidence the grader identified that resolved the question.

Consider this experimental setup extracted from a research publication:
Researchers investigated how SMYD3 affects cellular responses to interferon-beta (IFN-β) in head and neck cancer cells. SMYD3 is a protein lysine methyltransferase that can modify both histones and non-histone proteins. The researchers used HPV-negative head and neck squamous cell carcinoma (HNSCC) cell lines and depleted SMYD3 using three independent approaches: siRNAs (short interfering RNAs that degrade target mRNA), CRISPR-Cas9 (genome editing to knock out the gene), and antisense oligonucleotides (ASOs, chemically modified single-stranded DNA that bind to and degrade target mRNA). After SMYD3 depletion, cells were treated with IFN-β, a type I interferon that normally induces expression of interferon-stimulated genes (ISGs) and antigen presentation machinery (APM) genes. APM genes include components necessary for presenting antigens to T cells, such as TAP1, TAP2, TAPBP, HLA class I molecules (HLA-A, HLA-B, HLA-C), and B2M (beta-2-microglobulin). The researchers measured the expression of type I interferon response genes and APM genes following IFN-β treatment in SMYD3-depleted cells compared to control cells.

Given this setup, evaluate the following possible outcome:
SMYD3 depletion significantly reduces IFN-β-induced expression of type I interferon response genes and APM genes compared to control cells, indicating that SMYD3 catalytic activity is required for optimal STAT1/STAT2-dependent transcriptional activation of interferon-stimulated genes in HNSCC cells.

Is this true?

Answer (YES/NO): NO